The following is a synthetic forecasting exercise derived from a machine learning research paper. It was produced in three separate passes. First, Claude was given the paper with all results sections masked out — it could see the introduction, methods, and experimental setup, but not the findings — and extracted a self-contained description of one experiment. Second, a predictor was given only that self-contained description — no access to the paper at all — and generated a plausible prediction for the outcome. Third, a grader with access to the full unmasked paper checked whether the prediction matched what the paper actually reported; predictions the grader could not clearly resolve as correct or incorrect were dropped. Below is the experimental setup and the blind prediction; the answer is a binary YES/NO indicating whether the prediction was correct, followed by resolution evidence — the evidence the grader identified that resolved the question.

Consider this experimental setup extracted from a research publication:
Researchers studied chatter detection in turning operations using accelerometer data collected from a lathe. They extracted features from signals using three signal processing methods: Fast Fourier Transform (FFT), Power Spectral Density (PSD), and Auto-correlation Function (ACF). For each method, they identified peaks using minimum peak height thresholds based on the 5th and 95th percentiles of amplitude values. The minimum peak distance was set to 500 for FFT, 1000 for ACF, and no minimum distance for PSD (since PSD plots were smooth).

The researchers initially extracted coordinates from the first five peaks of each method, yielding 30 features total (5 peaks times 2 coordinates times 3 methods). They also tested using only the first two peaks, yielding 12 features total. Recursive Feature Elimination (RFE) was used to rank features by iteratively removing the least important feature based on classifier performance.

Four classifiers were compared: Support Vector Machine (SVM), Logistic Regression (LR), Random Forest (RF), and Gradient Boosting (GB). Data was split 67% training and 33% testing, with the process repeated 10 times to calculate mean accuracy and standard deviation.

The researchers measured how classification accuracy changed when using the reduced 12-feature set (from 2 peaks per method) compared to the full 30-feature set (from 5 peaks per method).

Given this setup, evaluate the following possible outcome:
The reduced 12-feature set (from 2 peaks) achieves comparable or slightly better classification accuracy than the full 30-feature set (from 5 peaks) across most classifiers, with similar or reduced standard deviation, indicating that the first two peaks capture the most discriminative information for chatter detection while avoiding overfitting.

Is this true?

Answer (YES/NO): NO